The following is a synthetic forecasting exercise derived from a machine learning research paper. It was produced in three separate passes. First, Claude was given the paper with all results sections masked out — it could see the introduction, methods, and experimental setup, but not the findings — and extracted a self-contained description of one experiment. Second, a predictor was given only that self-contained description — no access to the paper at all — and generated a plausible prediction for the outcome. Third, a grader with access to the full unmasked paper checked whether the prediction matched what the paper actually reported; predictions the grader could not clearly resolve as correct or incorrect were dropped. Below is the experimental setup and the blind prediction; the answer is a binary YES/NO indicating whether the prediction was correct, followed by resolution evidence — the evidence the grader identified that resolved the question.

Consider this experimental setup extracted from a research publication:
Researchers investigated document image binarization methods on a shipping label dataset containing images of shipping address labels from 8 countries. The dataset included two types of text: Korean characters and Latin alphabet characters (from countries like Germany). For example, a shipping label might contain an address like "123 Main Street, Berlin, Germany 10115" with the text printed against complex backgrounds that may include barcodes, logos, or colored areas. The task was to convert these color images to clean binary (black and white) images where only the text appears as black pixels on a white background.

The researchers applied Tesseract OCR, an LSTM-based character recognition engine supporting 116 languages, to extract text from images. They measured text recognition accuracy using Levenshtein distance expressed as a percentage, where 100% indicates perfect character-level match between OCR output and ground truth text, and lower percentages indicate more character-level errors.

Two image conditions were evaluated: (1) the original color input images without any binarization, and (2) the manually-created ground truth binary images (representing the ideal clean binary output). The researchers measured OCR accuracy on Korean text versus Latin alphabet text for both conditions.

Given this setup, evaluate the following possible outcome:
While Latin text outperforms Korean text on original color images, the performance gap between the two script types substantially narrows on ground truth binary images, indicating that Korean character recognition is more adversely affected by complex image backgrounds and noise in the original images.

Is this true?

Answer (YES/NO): YES